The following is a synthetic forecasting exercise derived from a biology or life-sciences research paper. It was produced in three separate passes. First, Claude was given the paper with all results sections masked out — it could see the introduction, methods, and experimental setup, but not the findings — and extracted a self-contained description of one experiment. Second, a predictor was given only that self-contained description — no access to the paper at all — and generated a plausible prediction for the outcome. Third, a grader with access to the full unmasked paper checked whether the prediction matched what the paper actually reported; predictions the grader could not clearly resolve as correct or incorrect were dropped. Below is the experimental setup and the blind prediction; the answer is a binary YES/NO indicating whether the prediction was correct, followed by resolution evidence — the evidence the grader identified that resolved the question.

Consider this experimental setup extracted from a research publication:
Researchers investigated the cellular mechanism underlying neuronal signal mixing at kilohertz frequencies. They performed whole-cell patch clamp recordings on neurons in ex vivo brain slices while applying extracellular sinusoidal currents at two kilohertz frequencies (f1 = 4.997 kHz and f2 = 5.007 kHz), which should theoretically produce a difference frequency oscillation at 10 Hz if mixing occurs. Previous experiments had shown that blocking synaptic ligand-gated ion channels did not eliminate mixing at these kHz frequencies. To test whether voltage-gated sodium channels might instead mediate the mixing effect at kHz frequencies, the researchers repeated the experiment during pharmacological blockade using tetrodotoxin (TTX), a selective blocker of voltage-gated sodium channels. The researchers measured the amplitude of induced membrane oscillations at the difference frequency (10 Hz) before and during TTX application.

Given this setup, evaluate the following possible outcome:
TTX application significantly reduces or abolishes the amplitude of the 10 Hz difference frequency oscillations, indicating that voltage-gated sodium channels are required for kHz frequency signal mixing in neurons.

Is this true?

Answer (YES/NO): YES